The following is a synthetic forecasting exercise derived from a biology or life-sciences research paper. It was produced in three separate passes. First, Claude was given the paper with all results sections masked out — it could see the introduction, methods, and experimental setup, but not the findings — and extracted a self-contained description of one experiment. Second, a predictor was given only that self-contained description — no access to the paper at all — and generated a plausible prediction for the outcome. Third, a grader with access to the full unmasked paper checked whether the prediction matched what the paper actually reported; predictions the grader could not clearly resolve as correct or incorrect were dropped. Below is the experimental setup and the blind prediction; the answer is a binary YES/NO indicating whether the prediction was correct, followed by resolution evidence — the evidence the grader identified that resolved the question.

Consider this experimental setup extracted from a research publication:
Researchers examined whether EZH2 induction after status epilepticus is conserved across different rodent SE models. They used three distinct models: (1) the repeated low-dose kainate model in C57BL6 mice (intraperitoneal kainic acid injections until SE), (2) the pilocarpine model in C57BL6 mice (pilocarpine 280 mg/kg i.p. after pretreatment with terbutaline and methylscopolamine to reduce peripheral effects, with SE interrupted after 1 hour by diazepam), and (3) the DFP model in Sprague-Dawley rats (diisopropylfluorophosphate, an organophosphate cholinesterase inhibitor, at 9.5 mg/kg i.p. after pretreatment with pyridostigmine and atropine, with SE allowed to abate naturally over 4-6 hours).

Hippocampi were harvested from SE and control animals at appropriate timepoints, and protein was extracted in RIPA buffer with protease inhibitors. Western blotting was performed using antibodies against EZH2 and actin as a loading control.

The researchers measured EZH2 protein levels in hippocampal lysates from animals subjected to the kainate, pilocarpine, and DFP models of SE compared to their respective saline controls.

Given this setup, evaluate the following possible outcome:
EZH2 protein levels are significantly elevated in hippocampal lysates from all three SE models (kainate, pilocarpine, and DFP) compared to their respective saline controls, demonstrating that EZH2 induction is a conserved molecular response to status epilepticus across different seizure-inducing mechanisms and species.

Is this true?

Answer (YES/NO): NO